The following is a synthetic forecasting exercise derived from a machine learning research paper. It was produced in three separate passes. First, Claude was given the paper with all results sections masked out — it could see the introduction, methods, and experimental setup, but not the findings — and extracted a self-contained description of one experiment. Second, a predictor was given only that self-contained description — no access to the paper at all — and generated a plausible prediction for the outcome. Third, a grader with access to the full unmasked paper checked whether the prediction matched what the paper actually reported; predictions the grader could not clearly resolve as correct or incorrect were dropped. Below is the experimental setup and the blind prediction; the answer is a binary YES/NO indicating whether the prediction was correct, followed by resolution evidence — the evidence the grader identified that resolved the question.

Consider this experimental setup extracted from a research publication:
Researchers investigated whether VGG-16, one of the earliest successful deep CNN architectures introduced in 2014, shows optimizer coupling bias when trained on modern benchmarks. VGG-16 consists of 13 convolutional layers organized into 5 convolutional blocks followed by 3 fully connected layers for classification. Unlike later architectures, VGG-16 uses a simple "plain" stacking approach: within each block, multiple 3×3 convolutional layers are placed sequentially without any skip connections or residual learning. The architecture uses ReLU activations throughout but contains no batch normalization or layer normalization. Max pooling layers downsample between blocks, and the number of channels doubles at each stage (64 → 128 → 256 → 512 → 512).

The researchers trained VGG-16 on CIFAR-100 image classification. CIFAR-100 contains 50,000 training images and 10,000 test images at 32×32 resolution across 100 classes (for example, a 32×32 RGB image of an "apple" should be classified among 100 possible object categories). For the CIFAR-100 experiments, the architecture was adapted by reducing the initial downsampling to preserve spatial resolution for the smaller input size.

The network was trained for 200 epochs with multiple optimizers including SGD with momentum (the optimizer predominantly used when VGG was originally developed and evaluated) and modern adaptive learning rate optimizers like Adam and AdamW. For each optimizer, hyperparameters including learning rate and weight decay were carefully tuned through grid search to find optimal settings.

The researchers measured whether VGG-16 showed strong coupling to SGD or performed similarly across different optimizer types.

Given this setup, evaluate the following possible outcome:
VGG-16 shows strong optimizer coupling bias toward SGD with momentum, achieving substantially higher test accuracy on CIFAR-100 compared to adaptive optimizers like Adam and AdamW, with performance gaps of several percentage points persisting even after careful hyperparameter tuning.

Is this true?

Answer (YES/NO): NO